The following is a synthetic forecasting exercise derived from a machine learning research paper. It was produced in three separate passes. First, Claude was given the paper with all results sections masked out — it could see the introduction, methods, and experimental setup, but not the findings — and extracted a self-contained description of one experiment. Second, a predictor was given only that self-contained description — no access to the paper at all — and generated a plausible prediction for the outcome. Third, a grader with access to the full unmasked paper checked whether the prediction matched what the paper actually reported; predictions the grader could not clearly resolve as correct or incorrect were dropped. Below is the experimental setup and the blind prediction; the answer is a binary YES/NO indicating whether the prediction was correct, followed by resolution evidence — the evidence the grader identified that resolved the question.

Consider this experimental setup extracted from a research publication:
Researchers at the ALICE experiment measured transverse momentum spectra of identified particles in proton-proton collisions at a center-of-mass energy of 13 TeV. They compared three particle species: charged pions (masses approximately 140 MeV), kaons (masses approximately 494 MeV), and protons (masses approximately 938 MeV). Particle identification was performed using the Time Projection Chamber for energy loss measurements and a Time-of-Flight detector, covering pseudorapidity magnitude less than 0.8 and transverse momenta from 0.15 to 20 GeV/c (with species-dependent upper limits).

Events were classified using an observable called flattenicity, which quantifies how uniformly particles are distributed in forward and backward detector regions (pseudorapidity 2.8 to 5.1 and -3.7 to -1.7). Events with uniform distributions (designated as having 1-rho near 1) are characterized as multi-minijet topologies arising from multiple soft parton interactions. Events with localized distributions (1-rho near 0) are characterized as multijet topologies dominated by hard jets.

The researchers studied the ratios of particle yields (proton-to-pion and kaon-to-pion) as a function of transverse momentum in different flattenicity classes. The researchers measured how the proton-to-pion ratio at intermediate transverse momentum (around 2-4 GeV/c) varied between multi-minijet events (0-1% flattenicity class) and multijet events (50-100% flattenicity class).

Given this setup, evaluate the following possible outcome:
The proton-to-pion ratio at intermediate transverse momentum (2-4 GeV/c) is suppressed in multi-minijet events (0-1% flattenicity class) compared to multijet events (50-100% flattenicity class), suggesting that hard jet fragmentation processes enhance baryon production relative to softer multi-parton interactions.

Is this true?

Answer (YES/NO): NO